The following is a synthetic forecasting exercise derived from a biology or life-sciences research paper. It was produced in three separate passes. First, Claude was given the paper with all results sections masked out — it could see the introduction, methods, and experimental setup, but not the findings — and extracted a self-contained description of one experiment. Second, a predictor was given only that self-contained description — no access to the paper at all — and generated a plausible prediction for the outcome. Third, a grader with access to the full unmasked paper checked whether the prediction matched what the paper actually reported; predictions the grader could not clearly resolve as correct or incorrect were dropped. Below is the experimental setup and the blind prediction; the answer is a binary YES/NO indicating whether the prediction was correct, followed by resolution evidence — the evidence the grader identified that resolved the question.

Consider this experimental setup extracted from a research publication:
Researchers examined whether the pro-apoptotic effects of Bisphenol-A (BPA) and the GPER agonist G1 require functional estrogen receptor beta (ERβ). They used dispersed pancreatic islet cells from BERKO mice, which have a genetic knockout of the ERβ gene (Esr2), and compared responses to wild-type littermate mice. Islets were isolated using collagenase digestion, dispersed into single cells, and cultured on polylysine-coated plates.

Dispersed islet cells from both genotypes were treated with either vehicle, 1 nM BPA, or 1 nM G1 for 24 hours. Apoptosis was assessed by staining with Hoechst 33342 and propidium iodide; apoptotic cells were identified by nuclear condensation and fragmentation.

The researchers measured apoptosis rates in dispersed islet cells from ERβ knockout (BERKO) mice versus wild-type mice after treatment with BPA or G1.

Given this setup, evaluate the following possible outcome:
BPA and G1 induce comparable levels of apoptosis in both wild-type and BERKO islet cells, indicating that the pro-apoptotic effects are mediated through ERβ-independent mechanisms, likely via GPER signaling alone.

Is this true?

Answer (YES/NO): NO